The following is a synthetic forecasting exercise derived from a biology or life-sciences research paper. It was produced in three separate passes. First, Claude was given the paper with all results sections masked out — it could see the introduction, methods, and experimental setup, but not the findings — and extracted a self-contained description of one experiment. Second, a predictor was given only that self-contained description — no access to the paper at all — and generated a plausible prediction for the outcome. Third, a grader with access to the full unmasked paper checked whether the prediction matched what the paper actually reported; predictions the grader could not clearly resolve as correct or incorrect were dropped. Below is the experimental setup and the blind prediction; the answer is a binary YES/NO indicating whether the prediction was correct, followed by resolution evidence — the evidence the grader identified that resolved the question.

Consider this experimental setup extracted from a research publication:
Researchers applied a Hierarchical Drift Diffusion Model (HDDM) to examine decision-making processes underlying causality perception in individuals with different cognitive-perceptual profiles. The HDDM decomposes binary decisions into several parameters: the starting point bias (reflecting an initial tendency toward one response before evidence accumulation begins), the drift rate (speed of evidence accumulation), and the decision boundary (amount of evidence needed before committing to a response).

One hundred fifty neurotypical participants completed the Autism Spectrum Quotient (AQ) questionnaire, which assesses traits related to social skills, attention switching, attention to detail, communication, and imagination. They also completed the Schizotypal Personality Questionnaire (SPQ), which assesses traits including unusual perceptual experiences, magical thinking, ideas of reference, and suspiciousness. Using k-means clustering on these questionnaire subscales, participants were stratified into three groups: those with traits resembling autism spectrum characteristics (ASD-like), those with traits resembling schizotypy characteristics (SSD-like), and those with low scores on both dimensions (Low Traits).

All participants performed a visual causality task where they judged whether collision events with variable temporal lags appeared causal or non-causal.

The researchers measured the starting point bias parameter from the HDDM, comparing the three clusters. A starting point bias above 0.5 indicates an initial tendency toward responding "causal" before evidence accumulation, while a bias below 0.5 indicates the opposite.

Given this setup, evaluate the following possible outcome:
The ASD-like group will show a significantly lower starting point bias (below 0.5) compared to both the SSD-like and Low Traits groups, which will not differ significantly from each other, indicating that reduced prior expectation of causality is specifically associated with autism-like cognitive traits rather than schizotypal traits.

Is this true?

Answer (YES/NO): NO